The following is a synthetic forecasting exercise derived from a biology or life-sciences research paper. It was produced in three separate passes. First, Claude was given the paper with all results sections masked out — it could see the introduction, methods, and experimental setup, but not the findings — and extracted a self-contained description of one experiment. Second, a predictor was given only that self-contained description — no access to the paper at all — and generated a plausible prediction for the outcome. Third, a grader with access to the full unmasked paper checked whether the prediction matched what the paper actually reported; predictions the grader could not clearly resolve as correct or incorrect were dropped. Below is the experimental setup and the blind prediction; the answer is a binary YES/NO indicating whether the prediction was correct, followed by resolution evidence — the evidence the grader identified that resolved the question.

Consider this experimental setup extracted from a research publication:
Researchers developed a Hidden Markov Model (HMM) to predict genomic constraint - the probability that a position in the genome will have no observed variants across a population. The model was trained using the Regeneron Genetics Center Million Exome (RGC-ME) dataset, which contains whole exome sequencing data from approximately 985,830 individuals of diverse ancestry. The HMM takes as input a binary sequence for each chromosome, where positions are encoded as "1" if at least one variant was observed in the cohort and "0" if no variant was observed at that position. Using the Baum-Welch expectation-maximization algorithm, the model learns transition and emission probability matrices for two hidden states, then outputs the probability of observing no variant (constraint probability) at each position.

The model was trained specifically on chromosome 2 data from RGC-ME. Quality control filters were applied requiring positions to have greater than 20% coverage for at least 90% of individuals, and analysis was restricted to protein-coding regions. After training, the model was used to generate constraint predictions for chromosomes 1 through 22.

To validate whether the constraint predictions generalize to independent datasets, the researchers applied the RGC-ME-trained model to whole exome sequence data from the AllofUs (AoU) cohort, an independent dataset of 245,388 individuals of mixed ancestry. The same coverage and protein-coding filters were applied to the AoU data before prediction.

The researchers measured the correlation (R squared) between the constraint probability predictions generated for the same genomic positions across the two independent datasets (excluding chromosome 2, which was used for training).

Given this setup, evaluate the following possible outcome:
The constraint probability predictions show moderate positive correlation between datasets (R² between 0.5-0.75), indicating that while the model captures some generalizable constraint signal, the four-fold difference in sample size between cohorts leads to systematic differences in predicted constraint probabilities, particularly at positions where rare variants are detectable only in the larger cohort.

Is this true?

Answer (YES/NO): NO